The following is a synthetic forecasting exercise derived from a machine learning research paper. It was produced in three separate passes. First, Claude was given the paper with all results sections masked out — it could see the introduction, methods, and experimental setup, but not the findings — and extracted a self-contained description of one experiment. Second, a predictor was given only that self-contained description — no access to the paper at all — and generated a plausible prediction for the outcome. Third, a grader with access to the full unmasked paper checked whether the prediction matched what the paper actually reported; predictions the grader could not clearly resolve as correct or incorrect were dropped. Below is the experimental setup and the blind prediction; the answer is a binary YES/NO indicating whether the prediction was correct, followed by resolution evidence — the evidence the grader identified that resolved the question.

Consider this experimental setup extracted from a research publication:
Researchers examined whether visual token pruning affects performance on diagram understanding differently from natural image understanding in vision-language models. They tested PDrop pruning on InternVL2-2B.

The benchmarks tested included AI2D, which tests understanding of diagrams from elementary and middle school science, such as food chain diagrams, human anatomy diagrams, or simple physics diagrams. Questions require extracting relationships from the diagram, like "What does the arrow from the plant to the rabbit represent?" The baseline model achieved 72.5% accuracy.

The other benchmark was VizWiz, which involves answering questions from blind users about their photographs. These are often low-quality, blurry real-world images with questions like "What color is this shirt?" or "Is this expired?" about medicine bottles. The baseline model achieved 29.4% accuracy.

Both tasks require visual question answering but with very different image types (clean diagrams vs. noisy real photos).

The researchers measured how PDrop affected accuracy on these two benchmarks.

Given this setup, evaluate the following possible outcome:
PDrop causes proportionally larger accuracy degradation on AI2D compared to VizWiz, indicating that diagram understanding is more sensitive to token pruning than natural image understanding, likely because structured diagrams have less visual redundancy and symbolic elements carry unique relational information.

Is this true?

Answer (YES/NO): NO